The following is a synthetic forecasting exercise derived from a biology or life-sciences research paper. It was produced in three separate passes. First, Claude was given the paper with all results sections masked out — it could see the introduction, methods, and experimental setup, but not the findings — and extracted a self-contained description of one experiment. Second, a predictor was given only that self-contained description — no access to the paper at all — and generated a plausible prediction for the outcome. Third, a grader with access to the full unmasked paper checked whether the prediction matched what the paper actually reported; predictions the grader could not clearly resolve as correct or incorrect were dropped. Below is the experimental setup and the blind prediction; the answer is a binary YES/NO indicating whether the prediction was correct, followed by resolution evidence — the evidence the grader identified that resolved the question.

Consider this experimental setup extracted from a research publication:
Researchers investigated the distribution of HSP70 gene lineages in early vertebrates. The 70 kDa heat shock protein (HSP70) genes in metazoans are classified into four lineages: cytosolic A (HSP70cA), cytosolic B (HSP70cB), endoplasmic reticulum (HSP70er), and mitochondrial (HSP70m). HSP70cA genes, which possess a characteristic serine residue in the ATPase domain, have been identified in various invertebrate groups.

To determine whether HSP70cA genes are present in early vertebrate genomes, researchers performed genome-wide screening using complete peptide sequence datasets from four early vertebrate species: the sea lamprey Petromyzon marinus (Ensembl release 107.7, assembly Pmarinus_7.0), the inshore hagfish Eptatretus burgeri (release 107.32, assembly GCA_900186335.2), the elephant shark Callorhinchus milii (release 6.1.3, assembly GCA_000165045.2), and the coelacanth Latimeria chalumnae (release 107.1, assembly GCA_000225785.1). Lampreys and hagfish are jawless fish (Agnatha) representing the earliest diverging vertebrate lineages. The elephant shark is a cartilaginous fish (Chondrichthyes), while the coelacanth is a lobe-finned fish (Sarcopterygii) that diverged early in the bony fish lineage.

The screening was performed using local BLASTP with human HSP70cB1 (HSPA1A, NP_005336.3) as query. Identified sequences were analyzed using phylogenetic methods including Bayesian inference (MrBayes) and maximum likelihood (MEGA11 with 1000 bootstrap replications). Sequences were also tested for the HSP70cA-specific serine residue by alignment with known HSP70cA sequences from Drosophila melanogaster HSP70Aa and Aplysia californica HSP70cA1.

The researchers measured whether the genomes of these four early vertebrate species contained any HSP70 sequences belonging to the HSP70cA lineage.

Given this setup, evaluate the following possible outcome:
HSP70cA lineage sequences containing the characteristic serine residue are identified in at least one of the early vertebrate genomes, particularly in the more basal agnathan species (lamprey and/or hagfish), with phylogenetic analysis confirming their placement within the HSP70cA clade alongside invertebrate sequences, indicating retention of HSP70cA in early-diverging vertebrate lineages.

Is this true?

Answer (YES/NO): NO